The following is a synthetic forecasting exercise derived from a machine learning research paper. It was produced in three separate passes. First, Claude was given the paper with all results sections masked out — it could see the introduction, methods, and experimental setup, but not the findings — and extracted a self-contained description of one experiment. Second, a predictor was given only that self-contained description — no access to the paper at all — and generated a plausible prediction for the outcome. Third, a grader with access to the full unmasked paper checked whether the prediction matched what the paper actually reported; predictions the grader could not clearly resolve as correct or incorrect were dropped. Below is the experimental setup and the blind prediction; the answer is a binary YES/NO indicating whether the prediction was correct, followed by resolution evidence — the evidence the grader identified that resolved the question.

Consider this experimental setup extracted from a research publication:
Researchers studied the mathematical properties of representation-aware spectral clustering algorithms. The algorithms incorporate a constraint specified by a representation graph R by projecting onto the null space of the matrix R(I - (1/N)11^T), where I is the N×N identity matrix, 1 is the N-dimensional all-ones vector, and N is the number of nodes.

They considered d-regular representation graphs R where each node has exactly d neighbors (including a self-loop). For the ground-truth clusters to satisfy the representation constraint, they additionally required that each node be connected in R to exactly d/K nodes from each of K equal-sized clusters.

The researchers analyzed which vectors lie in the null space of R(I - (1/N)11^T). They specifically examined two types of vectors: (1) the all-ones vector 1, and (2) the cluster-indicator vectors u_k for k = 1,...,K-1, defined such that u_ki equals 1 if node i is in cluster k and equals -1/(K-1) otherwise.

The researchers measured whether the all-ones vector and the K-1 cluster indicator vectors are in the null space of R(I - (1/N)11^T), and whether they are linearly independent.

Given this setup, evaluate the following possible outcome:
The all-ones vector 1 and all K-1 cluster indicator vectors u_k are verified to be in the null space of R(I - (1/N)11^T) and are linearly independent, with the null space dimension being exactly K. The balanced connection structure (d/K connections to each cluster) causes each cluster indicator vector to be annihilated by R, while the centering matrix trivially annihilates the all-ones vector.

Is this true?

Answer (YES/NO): NO